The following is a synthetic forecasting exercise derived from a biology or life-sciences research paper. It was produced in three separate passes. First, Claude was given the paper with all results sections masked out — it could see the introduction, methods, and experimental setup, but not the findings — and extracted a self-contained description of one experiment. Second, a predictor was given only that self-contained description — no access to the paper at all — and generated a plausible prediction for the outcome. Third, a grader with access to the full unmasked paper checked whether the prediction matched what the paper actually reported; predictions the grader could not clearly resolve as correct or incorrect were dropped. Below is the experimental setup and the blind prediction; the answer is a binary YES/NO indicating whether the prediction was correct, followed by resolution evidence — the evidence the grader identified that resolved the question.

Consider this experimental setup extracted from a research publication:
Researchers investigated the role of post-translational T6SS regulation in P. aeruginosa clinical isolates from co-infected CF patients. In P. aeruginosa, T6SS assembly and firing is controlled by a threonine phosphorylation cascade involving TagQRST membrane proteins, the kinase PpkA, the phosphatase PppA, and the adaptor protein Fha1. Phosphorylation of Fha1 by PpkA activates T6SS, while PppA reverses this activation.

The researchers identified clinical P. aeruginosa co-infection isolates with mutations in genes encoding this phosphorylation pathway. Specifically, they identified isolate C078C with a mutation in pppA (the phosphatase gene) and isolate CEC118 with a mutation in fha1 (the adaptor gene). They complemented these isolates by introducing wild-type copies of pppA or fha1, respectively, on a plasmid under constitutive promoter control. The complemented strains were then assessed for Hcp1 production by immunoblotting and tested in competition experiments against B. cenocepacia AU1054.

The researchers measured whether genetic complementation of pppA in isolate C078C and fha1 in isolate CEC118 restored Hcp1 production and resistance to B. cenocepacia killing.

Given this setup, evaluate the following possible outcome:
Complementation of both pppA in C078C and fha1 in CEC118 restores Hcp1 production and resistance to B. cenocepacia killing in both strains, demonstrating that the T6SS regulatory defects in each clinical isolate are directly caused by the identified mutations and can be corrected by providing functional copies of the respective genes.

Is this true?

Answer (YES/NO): NO